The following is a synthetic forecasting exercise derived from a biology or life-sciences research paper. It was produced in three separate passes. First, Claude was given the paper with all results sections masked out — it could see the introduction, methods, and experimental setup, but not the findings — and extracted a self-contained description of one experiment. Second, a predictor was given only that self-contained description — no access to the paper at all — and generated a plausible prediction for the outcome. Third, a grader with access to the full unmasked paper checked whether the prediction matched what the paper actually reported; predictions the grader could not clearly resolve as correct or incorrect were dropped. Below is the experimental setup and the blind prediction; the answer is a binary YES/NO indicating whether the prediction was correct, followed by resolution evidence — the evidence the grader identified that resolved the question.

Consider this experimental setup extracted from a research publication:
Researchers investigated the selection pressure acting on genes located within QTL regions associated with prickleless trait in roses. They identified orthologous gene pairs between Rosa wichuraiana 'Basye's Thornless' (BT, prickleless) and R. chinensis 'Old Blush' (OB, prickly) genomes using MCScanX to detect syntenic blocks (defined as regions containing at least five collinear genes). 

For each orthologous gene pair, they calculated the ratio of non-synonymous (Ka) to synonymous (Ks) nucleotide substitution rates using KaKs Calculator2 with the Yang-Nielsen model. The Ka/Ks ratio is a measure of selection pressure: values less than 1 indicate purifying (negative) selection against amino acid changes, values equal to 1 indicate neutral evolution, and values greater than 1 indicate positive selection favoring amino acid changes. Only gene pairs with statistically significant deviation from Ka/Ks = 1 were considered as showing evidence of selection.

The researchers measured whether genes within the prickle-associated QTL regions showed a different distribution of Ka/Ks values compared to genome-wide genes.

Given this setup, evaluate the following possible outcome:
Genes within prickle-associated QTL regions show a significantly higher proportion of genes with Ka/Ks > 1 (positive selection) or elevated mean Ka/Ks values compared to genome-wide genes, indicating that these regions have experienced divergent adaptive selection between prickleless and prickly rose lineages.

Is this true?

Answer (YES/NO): NO